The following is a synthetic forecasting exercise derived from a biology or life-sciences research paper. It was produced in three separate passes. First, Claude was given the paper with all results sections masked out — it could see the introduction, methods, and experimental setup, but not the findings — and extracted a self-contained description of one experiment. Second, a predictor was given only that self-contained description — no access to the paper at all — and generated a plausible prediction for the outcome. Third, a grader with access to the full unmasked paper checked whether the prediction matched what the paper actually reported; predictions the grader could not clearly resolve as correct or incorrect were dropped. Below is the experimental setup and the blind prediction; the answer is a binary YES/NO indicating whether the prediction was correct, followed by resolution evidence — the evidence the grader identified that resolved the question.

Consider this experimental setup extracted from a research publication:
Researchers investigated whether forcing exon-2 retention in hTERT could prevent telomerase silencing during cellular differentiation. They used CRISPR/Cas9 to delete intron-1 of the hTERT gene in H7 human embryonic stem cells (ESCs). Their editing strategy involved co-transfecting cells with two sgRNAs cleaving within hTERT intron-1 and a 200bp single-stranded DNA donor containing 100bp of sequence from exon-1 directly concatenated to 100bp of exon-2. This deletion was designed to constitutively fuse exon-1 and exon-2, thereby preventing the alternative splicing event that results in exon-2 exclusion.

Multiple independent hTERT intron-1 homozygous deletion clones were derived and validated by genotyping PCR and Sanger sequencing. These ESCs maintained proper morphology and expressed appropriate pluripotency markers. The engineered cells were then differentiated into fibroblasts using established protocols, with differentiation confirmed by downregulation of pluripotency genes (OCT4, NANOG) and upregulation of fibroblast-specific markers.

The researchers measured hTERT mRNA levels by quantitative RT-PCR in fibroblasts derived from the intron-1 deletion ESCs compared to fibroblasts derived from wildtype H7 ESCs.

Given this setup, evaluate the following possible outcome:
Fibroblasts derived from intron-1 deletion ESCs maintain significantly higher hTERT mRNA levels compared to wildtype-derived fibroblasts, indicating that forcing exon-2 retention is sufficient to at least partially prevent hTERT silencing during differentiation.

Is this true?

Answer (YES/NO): YES